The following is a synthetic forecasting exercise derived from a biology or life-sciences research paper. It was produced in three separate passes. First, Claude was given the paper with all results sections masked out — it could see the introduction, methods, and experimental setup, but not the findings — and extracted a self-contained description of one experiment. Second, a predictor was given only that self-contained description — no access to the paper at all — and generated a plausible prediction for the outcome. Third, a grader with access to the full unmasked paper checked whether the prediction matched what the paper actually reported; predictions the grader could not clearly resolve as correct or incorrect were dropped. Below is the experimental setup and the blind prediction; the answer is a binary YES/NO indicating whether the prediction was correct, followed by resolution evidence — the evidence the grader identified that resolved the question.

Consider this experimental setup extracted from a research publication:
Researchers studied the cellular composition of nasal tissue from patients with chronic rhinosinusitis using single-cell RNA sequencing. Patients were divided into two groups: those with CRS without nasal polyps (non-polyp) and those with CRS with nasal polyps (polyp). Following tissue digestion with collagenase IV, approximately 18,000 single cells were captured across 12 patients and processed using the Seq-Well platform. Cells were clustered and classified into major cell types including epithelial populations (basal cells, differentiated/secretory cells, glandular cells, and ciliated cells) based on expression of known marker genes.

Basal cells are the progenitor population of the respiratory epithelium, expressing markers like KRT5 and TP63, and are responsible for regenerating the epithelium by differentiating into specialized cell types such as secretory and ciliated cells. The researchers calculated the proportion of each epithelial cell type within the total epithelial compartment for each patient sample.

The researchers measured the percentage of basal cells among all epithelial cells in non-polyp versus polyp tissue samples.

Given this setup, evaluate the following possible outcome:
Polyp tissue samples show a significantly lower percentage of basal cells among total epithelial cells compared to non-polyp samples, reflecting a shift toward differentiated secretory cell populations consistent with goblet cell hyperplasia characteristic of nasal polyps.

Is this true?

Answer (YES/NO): NO